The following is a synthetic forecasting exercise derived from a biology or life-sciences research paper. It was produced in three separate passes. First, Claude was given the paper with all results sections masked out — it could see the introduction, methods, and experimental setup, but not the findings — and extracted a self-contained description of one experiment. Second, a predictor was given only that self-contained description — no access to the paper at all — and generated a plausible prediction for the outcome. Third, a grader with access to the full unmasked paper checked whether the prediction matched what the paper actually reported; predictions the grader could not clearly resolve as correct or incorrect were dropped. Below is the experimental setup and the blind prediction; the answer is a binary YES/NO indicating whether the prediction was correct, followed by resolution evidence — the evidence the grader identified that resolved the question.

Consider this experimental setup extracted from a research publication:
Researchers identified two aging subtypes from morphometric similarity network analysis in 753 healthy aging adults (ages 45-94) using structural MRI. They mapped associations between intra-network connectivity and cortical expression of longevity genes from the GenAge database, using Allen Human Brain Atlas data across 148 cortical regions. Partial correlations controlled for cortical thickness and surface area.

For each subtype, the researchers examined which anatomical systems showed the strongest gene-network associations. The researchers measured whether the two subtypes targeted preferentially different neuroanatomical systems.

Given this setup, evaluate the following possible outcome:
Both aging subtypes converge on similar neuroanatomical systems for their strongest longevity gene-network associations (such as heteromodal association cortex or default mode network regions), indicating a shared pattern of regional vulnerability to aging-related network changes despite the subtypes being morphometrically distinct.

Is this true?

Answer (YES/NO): NO